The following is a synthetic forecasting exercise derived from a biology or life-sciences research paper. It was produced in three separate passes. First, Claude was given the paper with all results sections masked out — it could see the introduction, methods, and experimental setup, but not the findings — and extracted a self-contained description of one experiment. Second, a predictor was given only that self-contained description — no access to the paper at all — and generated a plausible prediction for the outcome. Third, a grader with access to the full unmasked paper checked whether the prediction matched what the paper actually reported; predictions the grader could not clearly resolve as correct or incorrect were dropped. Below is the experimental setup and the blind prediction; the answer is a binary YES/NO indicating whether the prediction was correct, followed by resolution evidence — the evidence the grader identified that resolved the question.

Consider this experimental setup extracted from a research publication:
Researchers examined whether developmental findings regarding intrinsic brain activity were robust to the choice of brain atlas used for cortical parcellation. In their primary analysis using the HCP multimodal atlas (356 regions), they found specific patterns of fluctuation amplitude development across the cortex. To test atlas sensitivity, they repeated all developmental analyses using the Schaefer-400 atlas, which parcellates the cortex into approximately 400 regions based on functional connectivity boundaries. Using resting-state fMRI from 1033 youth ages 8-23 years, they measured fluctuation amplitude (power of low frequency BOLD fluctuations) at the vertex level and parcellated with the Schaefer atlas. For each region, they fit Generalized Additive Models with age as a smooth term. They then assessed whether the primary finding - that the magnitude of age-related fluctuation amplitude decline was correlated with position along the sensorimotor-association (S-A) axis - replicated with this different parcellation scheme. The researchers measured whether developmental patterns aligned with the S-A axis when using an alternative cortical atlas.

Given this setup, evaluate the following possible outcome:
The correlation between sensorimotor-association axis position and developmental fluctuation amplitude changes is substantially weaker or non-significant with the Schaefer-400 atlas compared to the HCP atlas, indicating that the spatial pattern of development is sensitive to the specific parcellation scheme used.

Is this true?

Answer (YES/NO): NO